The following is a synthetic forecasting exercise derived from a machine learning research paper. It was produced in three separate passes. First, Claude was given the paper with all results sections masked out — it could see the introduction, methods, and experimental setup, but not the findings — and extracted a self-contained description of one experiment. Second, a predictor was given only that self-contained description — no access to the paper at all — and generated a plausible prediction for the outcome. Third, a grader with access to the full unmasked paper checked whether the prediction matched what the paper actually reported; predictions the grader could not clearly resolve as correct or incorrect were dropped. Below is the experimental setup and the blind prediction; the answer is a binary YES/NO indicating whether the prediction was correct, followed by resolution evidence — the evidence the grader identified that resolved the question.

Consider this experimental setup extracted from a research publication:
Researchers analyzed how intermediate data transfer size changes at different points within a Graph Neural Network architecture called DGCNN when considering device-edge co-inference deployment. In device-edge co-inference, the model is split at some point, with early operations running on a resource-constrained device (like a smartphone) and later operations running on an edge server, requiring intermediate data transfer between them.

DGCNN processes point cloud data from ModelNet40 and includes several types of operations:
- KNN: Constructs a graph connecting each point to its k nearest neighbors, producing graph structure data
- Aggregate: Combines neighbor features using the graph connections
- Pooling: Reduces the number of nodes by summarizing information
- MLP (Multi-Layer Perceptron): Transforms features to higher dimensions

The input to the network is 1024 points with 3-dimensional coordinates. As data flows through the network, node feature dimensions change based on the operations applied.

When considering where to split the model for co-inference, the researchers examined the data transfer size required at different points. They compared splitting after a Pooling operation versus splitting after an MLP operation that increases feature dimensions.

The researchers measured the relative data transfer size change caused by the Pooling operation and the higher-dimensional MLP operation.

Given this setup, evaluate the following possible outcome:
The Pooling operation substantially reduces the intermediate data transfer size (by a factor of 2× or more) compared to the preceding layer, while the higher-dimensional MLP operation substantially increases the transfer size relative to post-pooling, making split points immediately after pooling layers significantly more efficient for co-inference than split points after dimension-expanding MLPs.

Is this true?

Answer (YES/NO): NO